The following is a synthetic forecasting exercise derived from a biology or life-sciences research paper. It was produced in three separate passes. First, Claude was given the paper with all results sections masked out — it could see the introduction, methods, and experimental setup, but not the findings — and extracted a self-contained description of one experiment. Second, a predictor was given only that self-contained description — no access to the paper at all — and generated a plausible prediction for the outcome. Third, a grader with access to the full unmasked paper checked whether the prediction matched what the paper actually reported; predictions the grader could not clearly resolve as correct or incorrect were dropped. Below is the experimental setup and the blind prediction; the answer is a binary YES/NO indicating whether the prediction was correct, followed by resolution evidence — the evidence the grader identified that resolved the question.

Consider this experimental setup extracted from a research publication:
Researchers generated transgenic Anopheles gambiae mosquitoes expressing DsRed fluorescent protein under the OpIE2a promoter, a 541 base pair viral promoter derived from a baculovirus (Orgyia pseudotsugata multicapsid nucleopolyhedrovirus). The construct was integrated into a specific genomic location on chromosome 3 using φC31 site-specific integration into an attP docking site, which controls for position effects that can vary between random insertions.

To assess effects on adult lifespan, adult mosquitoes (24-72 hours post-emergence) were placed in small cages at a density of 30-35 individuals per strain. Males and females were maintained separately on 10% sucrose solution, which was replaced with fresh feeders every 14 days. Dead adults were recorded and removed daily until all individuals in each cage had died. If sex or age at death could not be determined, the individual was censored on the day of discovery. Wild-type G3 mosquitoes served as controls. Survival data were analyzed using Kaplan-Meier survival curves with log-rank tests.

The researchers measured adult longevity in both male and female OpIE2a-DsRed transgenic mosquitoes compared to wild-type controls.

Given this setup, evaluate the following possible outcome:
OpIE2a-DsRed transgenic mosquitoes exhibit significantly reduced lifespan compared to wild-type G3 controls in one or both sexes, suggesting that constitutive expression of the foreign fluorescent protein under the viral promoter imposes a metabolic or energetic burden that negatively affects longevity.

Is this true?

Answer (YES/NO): YES